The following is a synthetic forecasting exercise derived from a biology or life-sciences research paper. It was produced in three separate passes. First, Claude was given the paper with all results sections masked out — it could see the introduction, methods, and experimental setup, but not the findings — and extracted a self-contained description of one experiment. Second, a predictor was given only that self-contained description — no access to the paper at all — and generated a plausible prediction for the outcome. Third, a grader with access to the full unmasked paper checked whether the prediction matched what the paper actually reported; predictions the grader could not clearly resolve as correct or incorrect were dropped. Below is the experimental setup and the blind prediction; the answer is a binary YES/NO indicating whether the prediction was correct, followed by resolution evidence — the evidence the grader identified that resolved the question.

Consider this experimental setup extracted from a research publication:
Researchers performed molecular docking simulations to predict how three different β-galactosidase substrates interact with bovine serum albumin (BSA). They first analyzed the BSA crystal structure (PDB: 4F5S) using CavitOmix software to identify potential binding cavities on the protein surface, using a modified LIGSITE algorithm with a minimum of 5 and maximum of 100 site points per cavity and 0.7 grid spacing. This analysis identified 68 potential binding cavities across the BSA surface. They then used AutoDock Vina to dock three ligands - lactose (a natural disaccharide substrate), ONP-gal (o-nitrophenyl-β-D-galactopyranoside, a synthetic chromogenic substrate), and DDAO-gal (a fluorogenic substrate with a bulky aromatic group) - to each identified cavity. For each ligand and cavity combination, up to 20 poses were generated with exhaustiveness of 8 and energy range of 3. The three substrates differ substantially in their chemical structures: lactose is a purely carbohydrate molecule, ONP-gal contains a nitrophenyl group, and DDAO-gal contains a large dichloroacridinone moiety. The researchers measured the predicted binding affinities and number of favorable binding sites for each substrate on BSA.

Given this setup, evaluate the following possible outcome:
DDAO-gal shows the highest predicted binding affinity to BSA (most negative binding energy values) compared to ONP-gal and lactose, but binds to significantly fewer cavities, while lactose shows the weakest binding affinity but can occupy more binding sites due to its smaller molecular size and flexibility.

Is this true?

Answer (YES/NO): NO